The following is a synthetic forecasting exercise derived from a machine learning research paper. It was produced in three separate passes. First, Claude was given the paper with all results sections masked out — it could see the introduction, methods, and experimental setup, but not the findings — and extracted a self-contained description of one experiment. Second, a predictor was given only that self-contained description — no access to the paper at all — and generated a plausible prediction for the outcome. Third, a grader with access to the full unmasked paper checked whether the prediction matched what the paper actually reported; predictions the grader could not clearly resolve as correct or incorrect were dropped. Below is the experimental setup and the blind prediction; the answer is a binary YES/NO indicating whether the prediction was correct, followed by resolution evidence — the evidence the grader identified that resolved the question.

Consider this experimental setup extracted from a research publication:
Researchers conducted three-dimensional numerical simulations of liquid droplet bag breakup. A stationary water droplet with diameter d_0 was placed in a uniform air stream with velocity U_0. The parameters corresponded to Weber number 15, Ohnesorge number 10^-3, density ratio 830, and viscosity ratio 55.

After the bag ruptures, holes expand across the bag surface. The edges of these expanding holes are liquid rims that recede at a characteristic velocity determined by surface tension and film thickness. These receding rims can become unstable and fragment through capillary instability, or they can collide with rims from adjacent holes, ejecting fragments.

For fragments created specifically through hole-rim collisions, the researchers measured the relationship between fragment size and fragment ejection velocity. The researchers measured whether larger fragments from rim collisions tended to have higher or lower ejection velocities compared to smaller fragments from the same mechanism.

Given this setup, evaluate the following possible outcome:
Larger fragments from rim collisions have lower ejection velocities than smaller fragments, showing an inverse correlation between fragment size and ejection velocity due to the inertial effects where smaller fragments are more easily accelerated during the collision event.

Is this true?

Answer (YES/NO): NO